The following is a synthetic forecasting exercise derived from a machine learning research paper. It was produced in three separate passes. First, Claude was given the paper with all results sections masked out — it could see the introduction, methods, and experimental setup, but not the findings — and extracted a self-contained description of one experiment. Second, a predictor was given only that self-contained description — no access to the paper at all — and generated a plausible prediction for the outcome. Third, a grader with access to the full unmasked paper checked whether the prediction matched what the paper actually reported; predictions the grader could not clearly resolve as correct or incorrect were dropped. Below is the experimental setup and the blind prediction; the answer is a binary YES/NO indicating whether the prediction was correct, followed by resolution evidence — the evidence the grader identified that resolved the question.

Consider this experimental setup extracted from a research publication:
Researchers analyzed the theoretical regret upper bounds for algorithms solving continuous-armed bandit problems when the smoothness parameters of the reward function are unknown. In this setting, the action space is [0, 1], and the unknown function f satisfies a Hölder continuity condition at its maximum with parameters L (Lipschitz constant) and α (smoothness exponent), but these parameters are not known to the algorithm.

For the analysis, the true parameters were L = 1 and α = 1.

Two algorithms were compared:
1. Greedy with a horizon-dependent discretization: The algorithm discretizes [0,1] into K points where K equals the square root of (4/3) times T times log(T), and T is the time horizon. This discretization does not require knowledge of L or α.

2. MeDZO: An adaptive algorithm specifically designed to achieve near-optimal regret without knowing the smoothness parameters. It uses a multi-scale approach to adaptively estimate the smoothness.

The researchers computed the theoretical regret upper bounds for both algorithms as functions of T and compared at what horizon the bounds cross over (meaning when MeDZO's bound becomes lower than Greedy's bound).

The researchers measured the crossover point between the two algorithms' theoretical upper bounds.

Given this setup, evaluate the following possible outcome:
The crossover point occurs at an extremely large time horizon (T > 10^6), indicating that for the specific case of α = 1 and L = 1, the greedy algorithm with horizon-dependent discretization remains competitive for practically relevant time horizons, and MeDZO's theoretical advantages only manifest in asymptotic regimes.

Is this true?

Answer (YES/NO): YES